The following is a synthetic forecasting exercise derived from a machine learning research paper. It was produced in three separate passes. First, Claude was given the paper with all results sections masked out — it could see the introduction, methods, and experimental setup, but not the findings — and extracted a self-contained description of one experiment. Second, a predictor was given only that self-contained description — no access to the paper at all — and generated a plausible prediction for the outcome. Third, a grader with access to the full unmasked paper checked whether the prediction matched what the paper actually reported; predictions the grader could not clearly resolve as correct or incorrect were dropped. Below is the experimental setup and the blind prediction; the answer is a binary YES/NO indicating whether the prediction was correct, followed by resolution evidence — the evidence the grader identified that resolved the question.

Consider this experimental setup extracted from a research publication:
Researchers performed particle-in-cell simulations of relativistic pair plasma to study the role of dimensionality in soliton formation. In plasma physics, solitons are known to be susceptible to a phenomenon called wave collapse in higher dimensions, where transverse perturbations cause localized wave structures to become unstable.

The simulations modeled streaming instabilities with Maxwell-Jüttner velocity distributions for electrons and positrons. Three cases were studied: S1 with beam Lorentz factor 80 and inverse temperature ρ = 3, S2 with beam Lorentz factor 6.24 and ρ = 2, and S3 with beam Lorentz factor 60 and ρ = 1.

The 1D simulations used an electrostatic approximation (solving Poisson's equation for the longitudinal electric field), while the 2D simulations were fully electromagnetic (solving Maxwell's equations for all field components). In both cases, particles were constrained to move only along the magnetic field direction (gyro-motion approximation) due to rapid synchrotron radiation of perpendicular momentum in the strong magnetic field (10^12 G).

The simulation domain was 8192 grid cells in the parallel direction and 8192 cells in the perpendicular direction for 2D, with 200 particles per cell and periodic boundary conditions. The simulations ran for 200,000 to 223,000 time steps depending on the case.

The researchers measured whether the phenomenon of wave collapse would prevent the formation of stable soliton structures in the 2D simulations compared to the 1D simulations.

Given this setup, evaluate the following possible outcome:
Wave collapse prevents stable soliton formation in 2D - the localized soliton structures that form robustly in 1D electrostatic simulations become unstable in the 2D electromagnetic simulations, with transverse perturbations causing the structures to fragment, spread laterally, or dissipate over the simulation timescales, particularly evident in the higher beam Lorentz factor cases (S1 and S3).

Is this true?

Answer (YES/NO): NO